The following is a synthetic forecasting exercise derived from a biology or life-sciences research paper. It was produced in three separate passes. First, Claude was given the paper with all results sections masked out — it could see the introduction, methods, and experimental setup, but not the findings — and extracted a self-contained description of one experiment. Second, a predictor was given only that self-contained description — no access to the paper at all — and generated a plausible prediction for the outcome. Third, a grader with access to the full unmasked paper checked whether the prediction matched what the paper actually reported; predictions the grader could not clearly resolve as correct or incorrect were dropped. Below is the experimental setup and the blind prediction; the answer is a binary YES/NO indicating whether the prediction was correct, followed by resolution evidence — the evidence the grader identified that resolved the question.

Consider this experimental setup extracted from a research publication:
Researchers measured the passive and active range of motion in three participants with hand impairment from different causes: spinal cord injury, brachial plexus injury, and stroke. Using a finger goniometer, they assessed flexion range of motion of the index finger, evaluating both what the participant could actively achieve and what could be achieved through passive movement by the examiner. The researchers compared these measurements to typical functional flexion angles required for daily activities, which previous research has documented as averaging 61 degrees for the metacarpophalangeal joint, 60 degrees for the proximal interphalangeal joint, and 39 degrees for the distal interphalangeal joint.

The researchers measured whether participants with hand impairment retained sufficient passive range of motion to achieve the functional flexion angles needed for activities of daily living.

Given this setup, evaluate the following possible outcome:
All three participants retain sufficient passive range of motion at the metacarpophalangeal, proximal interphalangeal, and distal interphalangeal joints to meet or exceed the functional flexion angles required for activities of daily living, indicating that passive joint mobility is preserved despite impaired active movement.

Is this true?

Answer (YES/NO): NO